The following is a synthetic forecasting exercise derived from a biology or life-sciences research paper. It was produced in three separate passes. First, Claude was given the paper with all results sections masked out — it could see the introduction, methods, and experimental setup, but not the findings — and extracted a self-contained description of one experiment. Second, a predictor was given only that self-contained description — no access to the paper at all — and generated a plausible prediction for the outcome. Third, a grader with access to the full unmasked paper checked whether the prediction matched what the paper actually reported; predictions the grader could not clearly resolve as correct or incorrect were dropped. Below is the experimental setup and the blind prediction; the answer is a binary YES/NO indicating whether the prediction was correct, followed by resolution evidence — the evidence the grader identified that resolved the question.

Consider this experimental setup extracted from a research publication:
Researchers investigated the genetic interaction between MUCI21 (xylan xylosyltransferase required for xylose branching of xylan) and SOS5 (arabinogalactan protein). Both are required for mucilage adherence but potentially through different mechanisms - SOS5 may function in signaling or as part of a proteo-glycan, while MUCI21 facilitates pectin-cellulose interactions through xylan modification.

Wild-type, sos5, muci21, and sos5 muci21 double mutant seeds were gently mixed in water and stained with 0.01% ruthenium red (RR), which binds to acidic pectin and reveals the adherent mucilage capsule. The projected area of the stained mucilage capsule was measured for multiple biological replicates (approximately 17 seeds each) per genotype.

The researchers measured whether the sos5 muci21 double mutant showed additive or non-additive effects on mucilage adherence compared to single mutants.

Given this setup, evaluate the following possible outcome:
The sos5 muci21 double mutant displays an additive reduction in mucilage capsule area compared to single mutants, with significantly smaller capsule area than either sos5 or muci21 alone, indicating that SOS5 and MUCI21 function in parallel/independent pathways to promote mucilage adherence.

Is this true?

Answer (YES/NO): YES